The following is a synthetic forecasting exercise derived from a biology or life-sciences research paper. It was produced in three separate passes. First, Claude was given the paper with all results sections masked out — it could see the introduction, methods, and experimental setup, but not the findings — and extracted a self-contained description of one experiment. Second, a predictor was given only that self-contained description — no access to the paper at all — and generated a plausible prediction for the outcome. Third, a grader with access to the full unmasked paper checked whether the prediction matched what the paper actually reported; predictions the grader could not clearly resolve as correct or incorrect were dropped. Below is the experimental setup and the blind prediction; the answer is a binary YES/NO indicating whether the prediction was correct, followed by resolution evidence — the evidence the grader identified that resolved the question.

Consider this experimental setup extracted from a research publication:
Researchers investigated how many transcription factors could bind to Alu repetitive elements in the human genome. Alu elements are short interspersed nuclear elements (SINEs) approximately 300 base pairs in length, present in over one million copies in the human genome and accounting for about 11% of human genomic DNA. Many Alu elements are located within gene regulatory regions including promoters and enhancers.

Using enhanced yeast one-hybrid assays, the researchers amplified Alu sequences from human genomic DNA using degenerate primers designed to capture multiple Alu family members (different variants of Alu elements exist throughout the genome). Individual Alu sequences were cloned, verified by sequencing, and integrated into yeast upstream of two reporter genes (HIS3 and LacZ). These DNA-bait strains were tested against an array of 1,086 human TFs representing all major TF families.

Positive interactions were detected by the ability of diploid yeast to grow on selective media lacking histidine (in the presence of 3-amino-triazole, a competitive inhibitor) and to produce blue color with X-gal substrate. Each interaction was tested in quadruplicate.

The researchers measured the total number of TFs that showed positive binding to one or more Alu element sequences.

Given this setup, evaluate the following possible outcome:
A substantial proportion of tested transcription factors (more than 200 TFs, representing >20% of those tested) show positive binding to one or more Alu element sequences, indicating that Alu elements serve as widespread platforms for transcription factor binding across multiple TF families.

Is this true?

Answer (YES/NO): NO